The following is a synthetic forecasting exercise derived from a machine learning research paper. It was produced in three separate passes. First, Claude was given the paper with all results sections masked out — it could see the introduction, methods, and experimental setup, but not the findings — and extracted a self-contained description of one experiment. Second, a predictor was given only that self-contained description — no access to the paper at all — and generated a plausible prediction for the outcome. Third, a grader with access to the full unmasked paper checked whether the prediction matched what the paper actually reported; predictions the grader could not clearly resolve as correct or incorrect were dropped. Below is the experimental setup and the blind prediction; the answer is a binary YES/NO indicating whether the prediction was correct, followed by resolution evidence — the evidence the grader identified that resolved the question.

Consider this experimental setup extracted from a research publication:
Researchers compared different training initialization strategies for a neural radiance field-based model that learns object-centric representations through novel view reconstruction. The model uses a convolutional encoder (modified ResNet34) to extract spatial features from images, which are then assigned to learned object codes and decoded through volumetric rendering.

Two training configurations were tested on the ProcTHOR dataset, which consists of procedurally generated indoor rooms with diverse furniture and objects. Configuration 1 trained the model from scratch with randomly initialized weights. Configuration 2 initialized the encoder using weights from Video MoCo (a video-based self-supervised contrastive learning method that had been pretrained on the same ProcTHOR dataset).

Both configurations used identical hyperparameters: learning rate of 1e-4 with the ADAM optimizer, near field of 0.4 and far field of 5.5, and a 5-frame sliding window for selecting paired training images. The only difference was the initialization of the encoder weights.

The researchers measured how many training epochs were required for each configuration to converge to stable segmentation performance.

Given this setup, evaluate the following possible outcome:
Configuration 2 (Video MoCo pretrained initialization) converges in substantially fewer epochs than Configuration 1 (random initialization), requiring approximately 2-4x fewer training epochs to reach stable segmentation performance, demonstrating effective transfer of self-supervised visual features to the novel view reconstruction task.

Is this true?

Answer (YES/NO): YES